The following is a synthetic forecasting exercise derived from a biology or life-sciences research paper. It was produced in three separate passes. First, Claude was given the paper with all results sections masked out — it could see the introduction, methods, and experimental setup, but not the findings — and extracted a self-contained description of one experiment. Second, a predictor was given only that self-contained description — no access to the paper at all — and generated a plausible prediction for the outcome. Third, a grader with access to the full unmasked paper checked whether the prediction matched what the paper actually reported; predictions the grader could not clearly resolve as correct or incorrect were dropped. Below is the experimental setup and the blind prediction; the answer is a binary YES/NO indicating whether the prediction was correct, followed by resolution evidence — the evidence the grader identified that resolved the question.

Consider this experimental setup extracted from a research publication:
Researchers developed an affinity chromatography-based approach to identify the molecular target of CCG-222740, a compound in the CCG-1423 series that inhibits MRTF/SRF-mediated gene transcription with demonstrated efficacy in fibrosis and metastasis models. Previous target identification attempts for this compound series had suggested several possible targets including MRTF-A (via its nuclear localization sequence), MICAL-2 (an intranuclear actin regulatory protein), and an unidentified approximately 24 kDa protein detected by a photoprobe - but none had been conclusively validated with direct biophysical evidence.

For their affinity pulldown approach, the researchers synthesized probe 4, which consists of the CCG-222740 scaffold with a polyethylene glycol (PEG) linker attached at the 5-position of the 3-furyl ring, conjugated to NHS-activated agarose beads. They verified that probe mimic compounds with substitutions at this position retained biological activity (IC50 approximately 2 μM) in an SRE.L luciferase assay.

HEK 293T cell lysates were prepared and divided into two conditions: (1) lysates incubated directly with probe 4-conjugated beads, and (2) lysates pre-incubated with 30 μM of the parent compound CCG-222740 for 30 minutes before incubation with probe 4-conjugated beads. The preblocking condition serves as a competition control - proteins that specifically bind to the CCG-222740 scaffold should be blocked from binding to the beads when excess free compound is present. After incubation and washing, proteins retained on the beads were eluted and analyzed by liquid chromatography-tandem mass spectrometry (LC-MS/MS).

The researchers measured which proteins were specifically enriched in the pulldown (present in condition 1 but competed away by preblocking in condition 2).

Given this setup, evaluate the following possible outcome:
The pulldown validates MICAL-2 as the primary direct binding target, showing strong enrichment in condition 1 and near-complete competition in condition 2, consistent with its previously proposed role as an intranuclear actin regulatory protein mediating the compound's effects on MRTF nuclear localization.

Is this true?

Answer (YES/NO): NO